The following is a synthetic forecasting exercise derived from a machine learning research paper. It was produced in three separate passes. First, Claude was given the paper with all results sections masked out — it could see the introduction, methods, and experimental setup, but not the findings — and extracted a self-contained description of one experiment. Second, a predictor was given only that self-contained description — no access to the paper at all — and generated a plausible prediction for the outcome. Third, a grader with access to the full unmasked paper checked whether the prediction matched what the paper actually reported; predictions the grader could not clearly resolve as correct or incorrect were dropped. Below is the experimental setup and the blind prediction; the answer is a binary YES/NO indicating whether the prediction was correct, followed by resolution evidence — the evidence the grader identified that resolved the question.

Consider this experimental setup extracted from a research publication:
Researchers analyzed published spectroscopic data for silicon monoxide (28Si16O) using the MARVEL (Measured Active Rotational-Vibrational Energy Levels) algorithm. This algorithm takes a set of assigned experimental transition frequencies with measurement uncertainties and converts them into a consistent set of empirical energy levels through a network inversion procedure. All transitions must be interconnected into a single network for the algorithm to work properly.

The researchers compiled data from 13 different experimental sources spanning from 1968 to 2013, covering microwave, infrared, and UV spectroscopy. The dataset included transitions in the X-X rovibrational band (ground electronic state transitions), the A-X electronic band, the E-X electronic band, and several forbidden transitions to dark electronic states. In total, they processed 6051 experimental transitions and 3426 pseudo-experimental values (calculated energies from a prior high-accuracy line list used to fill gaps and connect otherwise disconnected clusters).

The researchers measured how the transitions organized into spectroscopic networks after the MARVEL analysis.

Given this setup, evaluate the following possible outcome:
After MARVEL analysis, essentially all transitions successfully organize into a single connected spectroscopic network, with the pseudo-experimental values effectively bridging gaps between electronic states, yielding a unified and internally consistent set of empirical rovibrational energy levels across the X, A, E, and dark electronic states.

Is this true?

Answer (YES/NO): YES